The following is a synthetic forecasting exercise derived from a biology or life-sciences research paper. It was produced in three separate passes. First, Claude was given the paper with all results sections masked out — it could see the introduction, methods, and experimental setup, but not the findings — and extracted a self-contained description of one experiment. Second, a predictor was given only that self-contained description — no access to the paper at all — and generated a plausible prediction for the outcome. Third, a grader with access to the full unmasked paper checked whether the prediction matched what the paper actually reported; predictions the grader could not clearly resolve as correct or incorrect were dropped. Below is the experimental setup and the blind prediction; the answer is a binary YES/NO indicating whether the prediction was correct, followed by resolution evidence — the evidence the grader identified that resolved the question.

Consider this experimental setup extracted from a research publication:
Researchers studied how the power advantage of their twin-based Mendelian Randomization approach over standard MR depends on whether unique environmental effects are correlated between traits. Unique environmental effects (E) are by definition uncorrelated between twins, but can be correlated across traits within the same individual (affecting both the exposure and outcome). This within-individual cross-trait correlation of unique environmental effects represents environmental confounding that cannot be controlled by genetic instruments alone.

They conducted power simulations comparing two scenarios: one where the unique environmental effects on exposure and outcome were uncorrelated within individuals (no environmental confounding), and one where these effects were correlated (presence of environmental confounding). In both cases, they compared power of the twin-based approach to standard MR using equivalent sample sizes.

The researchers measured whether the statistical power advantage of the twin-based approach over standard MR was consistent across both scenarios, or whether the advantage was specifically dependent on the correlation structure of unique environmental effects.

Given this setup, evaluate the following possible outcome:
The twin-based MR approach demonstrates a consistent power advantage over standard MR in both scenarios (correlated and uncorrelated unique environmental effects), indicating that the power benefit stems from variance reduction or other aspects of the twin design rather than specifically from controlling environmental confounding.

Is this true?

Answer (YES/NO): NO